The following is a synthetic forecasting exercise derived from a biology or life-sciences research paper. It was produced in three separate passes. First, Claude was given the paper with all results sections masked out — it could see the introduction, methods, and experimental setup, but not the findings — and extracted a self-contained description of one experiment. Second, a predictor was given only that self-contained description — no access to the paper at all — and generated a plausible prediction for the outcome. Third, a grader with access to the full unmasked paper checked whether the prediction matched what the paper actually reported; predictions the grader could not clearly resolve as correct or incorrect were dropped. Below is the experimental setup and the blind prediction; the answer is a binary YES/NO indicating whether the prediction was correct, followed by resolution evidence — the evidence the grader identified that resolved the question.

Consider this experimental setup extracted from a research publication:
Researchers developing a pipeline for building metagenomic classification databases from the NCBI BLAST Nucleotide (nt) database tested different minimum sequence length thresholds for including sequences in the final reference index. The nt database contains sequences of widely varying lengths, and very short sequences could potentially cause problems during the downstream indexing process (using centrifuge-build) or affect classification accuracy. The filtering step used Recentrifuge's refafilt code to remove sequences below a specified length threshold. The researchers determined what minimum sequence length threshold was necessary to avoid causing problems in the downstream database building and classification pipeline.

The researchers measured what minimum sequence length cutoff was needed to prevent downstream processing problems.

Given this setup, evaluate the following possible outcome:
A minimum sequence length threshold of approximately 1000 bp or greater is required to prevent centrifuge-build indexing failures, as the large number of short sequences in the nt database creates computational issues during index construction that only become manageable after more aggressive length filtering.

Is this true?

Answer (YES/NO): NO